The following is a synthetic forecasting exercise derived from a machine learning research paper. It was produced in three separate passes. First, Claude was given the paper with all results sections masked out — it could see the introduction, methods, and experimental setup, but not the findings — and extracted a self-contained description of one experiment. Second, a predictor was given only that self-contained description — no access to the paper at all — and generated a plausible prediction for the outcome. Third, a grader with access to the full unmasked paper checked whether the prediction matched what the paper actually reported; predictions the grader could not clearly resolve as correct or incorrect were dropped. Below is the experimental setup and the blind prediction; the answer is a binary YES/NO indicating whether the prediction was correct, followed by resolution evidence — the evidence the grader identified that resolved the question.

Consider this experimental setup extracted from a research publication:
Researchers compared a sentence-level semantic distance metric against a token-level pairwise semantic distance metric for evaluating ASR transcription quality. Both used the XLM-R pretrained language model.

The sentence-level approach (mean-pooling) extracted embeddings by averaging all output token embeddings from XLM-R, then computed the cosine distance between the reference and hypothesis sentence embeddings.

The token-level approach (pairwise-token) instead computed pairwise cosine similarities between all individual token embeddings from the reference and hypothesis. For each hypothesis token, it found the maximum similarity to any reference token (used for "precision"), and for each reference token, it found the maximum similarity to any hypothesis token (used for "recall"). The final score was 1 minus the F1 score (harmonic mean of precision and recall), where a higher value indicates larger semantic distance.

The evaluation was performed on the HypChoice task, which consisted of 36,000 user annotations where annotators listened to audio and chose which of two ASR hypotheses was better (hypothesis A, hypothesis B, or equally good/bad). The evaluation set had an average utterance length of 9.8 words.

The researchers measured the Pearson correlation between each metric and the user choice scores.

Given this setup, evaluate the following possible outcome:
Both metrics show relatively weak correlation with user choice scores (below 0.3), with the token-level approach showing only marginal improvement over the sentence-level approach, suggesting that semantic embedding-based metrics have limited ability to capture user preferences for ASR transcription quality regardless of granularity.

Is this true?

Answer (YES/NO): NO